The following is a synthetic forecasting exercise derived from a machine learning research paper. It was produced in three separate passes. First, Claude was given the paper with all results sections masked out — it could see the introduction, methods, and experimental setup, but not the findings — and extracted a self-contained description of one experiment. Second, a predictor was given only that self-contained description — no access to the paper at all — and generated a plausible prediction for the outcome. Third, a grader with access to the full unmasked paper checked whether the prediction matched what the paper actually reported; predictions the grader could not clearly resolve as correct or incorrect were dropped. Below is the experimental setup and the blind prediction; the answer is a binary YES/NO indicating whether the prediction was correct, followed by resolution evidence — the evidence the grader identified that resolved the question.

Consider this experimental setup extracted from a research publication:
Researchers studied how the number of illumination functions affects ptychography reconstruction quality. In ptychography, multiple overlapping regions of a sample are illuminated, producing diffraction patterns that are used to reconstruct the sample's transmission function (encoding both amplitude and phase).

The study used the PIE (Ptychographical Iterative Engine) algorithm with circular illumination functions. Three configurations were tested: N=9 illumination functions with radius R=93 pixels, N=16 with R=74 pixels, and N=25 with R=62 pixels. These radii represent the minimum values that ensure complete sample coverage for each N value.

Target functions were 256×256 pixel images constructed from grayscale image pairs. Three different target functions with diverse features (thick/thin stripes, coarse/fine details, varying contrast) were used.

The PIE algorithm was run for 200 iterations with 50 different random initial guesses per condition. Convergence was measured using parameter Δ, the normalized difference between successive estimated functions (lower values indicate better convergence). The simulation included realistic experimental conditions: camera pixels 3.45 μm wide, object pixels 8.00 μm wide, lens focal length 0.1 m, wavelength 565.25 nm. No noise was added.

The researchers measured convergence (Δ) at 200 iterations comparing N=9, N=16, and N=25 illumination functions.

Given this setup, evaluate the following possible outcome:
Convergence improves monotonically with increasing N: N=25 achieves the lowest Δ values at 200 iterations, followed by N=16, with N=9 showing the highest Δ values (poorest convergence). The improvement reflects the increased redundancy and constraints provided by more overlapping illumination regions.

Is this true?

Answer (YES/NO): NO